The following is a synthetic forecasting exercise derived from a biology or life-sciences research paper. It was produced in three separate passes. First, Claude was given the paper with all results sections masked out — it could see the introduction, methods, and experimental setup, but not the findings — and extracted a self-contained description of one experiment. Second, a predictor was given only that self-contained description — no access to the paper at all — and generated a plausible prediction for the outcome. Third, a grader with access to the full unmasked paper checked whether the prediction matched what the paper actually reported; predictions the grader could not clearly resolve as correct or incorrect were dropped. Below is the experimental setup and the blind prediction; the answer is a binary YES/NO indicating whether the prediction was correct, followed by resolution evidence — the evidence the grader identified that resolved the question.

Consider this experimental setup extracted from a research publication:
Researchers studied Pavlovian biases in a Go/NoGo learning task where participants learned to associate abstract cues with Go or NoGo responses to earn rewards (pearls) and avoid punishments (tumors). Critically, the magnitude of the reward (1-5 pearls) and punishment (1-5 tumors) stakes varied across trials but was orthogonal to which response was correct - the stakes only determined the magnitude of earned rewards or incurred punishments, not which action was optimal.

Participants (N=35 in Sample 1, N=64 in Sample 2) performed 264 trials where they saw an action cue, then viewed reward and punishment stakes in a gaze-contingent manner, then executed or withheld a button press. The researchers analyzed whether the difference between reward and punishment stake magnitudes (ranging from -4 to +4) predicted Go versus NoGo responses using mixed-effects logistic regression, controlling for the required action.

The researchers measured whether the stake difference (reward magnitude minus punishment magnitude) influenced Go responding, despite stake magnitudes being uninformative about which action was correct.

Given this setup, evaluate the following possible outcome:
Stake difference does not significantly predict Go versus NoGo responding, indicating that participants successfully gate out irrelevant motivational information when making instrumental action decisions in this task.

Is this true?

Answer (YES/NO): NO